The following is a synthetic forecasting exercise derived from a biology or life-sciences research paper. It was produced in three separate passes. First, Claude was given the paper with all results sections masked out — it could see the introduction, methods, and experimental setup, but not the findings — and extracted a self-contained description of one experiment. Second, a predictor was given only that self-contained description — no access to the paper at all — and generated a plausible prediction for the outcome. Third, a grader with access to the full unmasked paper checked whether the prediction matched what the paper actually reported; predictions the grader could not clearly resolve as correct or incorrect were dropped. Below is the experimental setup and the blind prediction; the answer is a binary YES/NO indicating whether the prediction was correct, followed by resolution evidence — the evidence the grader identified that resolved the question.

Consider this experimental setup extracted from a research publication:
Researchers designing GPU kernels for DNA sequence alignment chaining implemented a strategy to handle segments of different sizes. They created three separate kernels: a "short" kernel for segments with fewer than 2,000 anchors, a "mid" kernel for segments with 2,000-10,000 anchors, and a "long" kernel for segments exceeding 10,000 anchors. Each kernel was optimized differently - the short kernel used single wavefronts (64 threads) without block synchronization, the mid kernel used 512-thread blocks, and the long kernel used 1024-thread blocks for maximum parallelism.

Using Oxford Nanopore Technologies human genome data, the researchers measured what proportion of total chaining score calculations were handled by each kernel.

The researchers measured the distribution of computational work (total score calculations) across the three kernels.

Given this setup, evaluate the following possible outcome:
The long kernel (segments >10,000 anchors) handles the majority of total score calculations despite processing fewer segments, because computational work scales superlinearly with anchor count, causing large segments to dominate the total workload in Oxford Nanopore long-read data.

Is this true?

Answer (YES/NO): YES